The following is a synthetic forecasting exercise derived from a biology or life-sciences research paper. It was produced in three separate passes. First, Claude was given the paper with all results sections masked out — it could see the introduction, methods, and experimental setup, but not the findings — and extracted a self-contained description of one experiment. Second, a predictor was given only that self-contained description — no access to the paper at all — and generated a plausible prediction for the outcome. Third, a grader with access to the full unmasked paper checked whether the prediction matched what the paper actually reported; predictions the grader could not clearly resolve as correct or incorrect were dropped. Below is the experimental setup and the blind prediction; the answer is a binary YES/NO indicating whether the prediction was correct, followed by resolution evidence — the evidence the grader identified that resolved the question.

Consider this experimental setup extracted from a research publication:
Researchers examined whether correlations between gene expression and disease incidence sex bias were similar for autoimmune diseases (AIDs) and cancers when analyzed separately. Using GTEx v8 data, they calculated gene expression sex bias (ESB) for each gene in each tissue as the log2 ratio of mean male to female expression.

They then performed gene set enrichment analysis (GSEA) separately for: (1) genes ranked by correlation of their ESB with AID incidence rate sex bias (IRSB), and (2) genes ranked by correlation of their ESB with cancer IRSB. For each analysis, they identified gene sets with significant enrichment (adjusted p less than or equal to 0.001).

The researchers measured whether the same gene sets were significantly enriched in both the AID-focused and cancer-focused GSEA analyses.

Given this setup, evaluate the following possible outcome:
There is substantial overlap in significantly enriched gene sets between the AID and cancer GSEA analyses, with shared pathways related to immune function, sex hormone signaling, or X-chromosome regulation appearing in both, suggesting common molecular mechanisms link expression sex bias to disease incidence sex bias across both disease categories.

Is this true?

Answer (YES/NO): NO